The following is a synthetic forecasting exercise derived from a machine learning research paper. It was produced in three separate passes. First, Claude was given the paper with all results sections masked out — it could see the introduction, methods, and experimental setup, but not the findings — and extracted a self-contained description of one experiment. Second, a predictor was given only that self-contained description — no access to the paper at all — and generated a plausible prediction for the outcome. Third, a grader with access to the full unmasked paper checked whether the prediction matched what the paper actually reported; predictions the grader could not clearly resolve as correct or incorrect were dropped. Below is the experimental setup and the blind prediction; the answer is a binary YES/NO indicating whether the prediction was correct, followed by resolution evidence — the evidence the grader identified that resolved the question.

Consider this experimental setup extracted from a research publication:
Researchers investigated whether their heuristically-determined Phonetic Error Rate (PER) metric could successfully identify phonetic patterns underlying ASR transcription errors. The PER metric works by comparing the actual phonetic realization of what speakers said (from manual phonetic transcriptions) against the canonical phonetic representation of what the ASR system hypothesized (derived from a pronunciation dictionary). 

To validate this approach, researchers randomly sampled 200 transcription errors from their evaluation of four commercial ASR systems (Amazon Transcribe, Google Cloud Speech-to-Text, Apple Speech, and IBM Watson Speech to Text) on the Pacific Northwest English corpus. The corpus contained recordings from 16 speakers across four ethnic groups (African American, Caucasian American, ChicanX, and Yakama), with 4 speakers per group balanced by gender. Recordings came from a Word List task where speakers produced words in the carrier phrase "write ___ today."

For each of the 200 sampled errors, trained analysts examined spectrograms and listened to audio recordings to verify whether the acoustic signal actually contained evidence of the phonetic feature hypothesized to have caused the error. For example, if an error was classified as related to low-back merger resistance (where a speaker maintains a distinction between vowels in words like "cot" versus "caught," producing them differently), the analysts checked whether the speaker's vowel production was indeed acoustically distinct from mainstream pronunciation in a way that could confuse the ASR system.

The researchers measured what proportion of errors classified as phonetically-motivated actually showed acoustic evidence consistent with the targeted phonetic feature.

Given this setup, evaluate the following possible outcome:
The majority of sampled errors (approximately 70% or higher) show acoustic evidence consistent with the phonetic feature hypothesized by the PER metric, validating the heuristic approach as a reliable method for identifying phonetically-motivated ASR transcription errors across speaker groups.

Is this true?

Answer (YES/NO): YES